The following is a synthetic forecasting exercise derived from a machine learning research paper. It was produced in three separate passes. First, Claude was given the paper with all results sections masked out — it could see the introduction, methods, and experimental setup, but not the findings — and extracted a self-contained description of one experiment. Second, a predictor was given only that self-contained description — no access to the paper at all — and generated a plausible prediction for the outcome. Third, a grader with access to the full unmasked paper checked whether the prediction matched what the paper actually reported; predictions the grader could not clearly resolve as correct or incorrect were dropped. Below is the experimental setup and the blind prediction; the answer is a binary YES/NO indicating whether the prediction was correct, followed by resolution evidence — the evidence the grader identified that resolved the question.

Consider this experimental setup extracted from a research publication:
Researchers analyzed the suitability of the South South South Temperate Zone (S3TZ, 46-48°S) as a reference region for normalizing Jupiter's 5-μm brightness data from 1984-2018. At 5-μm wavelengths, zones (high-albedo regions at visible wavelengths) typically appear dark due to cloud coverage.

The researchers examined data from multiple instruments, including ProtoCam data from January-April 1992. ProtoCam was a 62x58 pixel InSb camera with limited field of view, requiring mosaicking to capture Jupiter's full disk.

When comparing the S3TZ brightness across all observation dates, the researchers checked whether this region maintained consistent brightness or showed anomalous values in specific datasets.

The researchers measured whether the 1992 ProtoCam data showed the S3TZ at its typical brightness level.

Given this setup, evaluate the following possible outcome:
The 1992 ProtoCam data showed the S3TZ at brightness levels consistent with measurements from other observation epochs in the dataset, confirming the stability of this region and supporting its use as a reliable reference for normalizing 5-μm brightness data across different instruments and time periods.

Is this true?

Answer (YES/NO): NO